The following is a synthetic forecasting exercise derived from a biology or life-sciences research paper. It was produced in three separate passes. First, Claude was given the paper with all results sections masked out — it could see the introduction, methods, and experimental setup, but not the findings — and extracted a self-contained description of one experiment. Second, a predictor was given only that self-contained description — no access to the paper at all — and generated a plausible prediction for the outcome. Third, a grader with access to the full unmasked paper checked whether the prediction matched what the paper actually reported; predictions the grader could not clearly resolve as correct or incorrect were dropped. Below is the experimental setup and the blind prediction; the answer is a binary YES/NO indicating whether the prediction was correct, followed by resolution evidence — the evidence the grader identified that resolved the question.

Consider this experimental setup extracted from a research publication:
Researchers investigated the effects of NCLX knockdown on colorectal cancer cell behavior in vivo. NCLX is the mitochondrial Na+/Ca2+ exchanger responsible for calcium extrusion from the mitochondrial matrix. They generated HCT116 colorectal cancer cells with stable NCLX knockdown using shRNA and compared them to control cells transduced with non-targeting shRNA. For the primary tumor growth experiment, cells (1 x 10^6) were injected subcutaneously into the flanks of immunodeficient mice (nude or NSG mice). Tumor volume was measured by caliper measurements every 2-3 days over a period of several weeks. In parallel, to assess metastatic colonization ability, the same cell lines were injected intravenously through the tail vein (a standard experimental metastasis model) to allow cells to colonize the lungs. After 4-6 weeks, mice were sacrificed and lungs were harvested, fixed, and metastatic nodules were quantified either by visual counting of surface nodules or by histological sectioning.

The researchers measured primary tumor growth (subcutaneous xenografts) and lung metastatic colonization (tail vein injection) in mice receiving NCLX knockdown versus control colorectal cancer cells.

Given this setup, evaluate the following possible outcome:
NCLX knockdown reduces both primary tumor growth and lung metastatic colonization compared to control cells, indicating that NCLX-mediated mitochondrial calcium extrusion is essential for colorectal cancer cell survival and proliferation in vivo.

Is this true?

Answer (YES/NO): NO